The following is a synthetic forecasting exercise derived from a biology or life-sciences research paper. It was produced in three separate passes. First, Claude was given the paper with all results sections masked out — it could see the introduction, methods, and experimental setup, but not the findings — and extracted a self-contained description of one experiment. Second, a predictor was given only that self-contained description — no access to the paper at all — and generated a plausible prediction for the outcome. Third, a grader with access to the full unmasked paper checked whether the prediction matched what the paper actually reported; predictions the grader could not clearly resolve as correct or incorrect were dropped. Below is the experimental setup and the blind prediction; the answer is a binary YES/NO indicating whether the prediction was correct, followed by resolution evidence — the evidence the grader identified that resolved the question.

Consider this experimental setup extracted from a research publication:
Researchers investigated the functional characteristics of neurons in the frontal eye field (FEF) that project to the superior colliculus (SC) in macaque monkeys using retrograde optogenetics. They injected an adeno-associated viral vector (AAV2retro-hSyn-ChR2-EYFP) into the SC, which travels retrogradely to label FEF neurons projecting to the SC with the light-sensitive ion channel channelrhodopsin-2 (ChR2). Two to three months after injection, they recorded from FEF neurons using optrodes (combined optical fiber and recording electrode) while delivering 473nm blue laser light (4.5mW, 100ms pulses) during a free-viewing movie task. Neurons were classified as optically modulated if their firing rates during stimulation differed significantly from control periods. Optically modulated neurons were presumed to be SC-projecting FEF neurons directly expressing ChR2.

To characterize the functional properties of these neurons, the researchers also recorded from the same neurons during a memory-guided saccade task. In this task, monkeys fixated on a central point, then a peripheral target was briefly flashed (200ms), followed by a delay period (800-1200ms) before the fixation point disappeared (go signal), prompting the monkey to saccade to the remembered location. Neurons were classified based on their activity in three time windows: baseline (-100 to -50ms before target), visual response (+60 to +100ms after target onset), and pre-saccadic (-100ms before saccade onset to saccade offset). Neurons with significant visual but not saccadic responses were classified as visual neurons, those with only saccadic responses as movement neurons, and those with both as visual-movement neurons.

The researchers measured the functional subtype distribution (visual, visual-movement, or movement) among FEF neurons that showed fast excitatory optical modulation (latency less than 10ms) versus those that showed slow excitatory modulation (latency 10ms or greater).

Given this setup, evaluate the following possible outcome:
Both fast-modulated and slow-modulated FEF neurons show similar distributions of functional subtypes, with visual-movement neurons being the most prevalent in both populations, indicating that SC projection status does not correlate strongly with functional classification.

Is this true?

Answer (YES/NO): NO